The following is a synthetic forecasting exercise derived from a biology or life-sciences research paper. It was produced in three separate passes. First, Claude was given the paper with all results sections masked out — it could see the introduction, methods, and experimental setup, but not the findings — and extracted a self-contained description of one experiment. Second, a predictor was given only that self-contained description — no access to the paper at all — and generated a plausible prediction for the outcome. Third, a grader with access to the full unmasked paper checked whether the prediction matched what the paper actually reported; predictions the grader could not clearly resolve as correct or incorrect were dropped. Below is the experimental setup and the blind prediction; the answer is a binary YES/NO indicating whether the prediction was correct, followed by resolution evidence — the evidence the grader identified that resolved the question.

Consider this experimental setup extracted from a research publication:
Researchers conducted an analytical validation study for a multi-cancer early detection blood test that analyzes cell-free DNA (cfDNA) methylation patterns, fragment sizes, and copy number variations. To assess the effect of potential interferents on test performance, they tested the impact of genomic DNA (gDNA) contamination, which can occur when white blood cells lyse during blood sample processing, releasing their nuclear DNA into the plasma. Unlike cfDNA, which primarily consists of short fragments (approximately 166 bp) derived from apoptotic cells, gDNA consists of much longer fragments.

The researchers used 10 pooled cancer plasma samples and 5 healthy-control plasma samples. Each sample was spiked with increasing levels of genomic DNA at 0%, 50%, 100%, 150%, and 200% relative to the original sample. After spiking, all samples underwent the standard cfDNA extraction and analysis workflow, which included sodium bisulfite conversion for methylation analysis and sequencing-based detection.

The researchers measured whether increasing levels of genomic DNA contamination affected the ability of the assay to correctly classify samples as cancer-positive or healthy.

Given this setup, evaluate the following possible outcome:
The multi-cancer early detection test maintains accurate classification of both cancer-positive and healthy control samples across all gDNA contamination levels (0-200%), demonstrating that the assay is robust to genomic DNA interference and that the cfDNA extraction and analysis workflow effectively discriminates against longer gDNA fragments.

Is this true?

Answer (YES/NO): NO